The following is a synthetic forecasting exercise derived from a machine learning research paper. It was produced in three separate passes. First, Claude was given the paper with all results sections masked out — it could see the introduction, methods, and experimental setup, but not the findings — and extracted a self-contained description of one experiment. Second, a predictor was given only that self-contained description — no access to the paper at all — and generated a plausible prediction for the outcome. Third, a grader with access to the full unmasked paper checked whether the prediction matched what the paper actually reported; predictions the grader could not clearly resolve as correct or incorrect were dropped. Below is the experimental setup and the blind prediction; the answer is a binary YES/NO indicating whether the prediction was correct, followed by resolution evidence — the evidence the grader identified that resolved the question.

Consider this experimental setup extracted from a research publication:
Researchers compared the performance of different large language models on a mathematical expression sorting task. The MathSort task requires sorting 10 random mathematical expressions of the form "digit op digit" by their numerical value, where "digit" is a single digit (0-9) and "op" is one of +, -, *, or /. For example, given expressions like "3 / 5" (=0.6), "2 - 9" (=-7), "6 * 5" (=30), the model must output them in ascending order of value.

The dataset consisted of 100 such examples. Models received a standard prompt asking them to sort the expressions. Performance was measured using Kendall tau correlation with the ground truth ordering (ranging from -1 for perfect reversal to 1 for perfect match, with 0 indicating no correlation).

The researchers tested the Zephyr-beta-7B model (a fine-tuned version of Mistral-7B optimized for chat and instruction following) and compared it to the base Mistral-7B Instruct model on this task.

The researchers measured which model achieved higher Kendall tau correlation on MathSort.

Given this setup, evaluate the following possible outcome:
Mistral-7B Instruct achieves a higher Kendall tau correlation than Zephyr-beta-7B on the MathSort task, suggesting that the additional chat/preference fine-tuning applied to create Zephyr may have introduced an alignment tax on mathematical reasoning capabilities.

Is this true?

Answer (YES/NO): YES